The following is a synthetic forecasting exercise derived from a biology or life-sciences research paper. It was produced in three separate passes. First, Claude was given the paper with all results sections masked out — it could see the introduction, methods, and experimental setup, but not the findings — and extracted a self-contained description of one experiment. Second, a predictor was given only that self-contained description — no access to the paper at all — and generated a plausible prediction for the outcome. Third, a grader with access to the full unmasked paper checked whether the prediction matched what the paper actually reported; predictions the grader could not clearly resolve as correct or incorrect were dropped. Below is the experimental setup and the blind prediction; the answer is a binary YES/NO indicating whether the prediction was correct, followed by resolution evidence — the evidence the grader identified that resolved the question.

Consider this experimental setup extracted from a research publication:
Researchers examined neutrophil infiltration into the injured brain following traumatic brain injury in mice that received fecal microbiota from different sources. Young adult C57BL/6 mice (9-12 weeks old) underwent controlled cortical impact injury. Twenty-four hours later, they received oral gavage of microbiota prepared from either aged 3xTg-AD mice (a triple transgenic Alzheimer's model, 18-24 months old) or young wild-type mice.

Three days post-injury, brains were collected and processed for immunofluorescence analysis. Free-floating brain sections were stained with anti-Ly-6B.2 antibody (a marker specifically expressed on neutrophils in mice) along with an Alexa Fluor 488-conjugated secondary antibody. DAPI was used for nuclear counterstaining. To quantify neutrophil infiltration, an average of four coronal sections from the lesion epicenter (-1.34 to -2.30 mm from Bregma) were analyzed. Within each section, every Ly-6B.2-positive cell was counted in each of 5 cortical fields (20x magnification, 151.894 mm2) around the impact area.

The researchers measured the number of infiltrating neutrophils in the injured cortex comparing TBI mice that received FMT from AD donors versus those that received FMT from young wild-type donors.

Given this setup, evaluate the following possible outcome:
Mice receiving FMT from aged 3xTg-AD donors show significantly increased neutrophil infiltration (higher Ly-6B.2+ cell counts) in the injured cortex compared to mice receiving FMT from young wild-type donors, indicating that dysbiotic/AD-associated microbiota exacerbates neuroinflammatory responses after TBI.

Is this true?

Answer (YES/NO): NO